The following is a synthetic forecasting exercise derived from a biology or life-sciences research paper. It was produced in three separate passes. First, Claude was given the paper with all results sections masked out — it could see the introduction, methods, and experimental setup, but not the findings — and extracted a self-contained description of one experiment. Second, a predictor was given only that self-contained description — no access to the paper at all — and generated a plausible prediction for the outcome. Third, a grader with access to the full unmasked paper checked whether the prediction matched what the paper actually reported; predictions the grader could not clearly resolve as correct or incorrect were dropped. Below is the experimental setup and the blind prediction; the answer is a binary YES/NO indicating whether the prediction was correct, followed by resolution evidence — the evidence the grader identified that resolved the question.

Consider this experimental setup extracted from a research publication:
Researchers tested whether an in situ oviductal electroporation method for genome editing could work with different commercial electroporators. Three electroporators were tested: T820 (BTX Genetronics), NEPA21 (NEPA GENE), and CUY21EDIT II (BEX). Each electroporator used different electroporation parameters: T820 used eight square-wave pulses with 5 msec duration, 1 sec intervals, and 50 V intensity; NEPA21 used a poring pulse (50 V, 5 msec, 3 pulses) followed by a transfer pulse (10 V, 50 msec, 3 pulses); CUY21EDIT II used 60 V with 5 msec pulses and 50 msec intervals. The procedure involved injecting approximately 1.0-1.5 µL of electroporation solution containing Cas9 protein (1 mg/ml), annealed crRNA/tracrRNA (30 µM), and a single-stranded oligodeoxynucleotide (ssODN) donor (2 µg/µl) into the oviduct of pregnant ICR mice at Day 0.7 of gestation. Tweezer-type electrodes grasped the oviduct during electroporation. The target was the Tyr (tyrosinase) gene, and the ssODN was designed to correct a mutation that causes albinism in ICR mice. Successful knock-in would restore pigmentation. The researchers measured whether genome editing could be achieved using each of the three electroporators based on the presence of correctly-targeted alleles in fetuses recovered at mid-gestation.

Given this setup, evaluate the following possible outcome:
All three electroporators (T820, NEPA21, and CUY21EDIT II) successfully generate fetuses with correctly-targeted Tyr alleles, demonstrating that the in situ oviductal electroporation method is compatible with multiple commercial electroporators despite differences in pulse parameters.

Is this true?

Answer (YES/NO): YES